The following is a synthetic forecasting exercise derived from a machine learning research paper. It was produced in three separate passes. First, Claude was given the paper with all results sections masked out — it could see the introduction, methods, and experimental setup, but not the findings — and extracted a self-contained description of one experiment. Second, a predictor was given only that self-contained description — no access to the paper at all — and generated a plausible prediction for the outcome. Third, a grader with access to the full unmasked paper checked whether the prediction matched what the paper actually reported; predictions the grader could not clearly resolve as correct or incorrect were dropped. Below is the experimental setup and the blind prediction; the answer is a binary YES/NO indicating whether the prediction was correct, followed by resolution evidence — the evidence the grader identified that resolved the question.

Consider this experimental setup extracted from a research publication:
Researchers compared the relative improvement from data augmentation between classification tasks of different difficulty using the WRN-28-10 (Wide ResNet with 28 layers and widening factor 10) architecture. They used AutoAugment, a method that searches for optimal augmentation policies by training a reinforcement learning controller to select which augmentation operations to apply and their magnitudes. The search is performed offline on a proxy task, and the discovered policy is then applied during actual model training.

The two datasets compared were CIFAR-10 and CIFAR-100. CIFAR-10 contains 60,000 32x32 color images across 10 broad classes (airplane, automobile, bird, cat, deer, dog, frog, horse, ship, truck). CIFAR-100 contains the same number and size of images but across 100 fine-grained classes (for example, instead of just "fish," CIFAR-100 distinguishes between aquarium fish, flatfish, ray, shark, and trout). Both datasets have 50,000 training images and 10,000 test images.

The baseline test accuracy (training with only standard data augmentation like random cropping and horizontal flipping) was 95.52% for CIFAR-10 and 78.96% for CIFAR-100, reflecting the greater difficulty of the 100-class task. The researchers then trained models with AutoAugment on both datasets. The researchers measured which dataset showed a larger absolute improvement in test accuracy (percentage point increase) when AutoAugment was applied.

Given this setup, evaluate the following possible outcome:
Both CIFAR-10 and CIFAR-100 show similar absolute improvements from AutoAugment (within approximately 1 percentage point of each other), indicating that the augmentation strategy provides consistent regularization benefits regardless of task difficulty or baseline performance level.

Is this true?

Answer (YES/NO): NO